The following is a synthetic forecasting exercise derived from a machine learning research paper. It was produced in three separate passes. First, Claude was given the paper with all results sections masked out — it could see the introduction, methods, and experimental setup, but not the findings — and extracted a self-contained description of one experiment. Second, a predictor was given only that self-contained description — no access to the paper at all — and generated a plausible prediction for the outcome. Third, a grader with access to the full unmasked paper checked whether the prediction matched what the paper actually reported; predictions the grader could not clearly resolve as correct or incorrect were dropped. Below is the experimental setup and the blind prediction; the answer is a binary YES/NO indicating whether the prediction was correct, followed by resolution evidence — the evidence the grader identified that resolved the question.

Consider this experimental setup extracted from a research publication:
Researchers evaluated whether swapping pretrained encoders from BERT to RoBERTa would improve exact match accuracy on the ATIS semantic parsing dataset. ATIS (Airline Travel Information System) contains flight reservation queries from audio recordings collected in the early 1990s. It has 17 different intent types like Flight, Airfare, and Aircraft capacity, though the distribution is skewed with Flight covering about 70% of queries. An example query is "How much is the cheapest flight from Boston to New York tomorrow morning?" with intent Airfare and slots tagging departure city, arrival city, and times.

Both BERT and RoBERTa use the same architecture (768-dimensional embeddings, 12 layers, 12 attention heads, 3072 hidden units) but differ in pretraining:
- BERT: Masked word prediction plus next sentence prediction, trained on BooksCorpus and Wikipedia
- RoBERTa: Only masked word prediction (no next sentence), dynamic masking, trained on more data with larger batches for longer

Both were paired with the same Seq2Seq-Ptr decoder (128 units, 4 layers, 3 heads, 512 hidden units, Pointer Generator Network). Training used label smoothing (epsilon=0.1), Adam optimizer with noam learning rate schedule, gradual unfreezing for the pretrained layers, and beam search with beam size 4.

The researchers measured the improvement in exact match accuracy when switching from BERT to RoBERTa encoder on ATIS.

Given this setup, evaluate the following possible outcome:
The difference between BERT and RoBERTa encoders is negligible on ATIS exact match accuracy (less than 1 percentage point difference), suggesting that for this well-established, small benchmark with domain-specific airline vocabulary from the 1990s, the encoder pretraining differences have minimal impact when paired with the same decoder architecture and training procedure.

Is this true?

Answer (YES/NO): YES